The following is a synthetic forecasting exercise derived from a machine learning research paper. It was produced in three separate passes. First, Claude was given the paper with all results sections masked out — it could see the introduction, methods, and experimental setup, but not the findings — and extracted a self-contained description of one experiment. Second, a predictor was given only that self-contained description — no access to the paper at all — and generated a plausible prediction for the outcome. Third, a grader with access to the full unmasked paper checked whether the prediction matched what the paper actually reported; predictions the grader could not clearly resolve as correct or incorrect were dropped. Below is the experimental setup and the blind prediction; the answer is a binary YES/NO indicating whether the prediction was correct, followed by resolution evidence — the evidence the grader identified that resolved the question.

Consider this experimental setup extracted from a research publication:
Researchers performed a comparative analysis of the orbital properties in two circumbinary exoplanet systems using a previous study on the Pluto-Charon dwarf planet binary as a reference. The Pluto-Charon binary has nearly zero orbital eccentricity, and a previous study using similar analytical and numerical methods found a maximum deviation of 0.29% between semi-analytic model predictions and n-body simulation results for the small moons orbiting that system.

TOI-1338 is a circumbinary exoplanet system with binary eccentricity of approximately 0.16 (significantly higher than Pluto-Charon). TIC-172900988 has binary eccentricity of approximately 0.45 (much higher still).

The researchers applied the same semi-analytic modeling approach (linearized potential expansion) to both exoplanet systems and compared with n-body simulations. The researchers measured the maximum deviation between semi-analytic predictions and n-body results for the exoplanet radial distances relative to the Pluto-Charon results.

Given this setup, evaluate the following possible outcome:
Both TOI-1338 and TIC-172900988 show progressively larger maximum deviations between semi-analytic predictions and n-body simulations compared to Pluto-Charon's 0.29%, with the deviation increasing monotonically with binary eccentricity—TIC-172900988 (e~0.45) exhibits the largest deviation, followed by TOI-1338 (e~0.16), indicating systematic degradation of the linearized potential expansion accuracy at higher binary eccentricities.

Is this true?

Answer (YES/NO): NO